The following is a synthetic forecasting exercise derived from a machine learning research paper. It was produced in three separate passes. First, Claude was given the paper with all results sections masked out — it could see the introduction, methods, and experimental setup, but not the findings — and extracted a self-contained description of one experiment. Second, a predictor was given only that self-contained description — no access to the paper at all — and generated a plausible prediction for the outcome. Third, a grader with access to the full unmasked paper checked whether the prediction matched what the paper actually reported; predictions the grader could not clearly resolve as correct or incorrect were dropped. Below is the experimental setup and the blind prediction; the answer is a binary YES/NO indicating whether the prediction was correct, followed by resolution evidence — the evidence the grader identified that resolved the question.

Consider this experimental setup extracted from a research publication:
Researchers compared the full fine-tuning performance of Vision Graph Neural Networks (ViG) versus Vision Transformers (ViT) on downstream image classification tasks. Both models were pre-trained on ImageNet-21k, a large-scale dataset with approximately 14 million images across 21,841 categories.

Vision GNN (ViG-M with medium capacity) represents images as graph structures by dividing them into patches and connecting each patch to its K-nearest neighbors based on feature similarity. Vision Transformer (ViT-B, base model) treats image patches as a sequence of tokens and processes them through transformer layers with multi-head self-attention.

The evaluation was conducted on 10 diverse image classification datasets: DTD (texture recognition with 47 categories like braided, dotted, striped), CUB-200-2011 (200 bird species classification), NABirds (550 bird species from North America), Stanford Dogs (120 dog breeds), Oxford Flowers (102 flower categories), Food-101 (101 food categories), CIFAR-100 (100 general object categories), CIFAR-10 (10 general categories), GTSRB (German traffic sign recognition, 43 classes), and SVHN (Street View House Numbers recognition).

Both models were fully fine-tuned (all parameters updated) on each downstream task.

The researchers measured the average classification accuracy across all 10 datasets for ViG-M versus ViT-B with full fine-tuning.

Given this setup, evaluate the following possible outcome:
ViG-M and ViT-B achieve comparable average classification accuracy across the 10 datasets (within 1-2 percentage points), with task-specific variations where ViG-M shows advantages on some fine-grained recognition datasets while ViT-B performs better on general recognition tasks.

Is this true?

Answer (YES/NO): NO